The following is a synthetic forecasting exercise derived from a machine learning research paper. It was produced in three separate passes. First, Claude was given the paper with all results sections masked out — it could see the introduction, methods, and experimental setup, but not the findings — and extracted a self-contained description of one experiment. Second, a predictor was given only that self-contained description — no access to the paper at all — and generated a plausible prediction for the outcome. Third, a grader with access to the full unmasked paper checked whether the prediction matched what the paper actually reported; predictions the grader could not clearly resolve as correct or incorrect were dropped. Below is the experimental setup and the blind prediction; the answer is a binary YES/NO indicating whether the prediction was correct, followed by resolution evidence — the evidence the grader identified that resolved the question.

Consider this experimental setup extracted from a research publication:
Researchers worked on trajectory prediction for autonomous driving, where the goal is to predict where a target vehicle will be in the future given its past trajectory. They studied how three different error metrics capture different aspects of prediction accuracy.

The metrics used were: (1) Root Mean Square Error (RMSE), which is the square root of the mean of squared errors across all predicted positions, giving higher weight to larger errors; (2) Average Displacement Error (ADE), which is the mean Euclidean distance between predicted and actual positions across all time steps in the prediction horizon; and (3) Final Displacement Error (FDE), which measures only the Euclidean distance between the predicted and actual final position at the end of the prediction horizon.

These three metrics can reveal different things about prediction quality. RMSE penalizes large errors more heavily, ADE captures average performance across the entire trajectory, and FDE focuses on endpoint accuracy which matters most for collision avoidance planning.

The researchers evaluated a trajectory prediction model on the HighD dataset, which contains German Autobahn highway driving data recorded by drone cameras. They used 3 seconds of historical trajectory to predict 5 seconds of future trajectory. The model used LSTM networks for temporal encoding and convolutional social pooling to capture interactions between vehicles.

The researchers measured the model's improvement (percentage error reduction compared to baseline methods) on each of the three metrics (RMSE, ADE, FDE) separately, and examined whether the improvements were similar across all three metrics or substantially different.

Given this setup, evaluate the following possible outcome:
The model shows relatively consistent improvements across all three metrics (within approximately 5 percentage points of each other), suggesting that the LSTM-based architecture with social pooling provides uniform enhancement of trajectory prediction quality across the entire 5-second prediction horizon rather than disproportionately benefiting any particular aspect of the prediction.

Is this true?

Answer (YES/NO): YES